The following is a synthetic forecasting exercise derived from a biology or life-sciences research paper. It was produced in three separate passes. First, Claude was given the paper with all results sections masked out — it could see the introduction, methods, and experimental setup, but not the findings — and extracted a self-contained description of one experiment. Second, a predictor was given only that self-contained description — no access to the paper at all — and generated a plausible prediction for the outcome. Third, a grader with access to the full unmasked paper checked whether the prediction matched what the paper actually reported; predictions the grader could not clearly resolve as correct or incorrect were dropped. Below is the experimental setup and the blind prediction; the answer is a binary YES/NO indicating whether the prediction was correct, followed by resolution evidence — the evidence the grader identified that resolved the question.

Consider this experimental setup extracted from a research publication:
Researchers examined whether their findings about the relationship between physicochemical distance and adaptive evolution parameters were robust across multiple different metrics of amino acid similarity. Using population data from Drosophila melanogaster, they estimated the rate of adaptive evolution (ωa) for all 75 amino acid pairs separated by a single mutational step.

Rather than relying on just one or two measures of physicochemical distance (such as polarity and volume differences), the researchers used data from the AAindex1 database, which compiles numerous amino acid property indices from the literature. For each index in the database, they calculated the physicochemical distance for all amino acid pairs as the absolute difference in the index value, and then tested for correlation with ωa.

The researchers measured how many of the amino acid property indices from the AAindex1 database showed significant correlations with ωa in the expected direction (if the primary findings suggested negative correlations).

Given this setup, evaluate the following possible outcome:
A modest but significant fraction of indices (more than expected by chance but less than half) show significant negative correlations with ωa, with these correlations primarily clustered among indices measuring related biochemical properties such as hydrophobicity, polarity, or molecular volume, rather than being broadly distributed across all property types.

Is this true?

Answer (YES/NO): NO